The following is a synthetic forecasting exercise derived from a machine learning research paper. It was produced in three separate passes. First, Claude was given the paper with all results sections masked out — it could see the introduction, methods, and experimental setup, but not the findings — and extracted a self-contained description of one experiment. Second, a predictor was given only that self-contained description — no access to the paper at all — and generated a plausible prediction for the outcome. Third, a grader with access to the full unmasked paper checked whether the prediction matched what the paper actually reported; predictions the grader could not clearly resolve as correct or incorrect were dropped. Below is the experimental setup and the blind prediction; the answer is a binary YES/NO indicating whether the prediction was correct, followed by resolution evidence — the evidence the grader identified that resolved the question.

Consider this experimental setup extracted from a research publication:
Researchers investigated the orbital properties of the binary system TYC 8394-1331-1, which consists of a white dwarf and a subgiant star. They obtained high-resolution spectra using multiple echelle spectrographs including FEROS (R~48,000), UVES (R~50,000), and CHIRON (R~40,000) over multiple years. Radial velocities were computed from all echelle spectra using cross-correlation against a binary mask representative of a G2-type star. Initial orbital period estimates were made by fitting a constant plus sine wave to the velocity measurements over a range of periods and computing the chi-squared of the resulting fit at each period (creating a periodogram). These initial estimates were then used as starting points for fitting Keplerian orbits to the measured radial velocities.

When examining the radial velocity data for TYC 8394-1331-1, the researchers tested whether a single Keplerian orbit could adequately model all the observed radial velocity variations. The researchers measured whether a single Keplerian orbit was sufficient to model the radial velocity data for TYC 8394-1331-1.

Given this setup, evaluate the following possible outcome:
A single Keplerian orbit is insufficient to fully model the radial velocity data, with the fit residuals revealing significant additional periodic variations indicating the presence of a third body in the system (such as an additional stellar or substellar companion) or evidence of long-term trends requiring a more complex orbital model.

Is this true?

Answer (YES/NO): YES